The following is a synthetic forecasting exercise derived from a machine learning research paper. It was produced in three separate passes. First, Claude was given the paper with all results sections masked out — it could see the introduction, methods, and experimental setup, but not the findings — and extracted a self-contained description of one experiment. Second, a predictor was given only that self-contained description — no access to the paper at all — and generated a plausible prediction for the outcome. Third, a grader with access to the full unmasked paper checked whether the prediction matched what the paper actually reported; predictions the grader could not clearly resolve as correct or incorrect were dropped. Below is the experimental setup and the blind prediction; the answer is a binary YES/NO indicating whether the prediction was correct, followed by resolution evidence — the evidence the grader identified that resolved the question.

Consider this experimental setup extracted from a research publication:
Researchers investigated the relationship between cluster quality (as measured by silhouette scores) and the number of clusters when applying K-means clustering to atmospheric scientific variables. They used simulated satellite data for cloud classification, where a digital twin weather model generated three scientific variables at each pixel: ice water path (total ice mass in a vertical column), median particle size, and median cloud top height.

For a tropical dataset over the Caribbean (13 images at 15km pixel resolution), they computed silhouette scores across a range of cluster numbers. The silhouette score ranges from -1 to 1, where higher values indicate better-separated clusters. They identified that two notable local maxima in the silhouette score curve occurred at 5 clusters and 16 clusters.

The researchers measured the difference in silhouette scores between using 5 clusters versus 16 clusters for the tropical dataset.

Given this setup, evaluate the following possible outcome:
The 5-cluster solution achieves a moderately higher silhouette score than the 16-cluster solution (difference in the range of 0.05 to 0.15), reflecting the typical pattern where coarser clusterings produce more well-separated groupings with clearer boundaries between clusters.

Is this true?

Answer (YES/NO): NO